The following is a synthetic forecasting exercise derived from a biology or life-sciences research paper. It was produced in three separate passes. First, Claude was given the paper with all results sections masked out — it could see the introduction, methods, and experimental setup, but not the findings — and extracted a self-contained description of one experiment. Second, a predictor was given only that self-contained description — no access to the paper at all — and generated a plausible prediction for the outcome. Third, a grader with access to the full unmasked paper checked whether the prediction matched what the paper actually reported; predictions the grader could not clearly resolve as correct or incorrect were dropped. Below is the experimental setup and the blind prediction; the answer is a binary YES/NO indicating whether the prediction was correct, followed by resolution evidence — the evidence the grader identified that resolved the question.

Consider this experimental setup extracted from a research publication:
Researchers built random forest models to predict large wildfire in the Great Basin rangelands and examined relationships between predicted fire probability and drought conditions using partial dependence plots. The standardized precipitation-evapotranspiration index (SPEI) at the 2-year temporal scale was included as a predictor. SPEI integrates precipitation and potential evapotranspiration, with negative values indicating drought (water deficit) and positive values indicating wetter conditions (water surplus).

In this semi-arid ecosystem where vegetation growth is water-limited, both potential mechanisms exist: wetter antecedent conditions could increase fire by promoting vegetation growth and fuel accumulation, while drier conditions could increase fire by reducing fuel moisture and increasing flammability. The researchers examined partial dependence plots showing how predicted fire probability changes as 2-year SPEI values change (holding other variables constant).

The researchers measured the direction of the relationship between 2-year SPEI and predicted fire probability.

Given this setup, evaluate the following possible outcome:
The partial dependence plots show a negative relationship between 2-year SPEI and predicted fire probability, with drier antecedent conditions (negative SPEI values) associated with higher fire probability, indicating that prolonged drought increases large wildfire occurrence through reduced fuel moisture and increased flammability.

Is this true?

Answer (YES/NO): NO